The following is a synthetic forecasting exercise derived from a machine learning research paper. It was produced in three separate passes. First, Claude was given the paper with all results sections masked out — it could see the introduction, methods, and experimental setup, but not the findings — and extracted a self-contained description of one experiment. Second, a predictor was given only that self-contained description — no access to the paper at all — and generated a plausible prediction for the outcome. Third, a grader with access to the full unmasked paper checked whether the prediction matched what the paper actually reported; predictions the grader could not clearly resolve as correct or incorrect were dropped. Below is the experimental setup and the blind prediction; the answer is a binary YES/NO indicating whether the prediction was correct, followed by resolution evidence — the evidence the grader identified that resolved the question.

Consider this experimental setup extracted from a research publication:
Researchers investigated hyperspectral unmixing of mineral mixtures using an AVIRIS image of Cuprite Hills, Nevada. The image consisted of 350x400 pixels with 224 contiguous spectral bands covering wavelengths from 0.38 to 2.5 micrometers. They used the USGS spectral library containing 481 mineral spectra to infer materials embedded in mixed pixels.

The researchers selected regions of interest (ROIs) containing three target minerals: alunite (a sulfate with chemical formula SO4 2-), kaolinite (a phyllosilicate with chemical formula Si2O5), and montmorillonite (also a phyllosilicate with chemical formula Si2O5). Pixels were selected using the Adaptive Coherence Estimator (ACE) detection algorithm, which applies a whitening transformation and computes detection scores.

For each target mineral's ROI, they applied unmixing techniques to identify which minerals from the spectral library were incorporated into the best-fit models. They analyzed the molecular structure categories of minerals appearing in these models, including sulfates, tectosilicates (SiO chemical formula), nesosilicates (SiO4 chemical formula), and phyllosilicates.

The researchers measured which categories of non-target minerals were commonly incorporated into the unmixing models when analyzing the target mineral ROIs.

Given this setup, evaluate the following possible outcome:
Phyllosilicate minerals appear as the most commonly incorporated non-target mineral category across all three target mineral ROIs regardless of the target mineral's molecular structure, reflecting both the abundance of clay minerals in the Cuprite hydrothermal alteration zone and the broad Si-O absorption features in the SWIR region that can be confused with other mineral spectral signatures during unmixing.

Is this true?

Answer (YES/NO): NO